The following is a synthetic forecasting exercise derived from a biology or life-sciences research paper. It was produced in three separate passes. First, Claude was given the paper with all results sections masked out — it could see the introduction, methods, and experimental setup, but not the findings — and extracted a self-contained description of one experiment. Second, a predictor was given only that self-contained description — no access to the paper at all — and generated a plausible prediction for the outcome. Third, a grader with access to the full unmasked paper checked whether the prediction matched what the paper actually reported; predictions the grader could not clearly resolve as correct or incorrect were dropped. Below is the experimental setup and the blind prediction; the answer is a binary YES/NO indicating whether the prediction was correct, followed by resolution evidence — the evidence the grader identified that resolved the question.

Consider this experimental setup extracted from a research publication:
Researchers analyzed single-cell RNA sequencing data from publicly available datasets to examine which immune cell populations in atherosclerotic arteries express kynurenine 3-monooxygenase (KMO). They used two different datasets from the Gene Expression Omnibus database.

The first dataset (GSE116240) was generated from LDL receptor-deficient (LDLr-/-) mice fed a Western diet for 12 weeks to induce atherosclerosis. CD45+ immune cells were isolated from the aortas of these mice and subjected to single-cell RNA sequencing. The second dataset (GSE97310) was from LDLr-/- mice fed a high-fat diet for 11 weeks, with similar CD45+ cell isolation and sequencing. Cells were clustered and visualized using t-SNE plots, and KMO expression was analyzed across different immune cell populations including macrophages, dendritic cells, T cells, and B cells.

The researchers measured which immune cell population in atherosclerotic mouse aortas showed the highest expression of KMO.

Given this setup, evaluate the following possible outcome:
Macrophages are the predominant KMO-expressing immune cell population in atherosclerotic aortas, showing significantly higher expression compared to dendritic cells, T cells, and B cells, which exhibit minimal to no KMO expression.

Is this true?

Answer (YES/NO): NO